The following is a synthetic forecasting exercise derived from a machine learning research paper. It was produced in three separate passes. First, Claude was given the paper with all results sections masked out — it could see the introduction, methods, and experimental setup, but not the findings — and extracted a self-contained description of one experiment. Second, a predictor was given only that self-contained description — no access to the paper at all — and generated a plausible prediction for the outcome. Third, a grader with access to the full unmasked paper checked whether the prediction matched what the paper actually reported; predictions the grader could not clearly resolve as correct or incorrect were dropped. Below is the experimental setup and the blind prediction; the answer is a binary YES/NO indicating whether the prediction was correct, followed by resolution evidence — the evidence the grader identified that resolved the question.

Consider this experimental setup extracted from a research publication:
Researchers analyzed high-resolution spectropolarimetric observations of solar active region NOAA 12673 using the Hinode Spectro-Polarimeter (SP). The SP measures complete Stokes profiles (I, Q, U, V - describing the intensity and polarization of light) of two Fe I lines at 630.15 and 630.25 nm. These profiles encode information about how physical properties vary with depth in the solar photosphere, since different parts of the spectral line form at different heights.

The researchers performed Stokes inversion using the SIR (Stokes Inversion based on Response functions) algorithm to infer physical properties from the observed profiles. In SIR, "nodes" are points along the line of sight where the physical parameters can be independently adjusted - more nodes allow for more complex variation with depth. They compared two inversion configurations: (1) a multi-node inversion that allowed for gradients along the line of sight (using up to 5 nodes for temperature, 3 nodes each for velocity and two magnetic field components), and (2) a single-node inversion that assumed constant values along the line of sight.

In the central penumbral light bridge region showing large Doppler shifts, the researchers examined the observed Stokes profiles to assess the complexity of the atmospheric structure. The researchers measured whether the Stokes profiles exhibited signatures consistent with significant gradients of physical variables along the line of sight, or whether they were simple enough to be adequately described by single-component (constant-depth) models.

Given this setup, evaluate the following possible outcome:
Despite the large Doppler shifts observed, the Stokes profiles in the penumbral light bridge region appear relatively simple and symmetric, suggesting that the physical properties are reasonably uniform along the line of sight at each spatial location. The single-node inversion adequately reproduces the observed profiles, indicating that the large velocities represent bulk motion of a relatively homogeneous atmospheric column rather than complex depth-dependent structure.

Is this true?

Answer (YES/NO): NO